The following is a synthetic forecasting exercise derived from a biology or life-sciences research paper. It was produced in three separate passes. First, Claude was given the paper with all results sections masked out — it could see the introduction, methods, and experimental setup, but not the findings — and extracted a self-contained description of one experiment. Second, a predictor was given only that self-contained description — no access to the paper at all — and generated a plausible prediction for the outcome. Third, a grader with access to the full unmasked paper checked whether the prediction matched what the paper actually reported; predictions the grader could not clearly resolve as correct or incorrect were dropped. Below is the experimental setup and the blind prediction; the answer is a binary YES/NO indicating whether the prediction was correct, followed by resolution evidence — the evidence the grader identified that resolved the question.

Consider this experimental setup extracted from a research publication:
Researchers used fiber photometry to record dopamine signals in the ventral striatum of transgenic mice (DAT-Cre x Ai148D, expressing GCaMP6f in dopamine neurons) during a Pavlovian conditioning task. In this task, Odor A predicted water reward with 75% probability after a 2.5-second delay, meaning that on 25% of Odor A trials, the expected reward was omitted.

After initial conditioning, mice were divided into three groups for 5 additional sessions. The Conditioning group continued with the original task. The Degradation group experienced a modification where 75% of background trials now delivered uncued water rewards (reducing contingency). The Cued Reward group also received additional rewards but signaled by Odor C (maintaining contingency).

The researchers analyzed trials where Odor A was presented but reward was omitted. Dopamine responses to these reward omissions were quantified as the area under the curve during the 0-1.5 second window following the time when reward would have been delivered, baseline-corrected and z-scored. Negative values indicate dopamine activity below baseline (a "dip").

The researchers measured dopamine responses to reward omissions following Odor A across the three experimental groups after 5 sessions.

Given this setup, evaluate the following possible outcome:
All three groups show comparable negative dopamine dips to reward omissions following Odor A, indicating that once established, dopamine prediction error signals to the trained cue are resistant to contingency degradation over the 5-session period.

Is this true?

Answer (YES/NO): YES